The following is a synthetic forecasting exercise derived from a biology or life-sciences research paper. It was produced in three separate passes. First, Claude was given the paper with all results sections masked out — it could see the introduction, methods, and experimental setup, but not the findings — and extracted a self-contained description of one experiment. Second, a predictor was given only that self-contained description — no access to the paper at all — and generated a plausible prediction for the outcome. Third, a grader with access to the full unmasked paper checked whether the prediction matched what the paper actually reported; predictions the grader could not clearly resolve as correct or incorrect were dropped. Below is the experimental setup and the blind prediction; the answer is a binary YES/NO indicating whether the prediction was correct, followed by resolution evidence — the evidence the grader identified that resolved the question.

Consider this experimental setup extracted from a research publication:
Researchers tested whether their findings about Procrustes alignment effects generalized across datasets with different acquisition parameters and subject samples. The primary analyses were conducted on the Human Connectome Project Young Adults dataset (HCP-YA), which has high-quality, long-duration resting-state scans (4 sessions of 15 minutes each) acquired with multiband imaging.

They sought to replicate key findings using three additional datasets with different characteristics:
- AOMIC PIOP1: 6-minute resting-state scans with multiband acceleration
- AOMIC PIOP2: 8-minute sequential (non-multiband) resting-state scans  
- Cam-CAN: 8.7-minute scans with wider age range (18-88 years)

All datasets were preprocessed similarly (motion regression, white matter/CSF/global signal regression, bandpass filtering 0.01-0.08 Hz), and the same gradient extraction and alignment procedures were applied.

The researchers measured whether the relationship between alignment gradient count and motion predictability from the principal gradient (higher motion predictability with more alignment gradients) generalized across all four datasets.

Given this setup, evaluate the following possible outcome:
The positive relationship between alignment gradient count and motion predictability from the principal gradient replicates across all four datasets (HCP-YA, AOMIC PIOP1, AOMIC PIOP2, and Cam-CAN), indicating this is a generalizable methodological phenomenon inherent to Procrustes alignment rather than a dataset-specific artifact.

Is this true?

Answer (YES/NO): NO